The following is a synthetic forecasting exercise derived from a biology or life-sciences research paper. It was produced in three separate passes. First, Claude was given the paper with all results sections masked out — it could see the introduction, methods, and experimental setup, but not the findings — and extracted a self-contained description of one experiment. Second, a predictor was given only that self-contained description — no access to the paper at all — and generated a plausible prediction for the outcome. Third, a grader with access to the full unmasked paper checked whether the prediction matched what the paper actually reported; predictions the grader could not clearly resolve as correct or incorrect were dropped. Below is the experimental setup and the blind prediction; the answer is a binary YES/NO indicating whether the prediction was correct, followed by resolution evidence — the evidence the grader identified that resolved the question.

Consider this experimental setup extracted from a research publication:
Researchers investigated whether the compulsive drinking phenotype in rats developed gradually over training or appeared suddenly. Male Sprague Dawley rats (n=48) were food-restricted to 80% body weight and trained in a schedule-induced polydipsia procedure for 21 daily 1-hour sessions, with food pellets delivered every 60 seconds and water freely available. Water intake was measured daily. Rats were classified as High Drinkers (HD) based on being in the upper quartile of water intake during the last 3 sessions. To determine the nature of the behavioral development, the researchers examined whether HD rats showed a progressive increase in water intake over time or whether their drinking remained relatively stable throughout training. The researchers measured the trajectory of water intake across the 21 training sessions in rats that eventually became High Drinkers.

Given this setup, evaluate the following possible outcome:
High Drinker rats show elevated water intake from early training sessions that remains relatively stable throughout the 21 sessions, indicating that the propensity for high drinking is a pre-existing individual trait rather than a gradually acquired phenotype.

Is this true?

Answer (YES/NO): NO